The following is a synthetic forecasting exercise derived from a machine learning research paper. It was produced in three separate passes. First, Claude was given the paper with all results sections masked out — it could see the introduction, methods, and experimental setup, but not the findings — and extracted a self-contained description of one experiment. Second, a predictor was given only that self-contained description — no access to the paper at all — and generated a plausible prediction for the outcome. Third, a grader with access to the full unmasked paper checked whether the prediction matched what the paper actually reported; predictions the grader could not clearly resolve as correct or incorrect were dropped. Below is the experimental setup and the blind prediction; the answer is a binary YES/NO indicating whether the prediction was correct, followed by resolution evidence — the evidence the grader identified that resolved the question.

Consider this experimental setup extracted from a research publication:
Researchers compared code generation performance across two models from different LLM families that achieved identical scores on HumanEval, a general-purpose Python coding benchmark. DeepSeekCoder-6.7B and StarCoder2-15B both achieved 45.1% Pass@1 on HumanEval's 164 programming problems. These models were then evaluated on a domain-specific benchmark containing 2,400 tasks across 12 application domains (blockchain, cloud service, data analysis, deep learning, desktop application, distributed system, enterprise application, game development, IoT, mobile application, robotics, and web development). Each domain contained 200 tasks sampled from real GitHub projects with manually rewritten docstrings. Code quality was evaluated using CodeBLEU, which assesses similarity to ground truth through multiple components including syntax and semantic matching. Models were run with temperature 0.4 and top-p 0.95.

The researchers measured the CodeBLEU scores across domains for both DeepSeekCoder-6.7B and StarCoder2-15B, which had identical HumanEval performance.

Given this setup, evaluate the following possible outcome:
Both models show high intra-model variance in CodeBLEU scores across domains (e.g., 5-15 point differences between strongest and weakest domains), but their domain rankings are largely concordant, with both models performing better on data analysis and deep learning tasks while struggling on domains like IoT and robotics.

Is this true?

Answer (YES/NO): NO